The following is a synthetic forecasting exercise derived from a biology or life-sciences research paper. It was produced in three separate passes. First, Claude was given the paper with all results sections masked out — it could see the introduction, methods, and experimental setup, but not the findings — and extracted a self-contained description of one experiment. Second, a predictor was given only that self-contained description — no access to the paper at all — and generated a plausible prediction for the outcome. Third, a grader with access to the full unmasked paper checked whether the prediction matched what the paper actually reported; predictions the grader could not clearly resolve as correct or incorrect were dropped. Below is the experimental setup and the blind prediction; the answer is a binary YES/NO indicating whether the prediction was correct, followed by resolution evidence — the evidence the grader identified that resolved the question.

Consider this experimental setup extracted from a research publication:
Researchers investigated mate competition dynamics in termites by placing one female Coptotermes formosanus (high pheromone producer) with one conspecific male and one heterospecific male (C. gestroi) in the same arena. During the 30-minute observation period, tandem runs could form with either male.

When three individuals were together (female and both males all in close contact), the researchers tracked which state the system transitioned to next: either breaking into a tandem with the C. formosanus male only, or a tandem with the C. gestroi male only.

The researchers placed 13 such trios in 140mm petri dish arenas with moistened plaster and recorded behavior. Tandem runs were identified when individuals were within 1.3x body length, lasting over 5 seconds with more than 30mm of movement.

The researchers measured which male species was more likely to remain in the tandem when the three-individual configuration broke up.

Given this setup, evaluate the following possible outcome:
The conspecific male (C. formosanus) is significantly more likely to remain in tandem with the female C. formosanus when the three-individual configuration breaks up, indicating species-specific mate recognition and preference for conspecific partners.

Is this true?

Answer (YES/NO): YES